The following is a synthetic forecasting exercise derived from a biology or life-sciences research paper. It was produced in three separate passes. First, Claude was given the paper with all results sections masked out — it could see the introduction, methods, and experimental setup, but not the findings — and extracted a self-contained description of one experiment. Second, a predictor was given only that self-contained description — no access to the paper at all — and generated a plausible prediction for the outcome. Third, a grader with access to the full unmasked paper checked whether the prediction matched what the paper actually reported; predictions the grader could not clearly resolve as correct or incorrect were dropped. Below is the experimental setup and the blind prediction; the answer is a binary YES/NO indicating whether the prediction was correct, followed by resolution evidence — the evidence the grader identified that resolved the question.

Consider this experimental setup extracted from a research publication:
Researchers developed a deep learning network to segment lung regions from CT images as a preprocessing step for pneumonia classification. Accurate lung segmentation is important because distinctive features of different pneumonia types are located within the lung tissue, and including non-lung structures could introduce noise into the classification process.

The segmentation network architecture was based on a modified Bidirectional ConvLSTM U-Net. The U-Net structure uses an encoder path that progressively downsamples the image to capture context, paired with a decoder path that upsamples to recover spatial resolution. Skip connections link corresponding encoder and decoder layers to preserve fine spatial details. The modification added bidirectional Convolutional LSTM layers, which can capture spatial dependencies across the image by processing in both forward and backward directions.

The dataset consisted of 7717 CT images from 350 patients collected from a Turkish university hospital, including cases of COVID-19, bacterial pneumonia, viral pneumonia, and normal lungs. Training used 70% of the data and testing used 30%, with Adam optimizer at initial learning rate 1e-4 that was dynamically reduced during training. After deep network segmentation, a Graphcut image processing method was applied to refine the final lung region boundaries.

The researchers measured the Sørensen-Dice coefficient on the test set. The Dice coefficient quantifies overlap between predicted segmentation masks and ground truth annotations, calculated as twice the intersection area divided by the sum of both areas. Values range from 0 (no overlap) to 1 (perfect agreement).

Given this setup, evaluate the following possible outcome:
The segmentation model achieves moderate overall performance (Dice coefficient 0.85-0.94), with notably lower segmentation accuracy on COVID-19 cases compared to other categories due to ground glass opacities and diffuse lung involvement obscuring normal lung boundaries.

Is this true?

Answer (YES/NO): NO